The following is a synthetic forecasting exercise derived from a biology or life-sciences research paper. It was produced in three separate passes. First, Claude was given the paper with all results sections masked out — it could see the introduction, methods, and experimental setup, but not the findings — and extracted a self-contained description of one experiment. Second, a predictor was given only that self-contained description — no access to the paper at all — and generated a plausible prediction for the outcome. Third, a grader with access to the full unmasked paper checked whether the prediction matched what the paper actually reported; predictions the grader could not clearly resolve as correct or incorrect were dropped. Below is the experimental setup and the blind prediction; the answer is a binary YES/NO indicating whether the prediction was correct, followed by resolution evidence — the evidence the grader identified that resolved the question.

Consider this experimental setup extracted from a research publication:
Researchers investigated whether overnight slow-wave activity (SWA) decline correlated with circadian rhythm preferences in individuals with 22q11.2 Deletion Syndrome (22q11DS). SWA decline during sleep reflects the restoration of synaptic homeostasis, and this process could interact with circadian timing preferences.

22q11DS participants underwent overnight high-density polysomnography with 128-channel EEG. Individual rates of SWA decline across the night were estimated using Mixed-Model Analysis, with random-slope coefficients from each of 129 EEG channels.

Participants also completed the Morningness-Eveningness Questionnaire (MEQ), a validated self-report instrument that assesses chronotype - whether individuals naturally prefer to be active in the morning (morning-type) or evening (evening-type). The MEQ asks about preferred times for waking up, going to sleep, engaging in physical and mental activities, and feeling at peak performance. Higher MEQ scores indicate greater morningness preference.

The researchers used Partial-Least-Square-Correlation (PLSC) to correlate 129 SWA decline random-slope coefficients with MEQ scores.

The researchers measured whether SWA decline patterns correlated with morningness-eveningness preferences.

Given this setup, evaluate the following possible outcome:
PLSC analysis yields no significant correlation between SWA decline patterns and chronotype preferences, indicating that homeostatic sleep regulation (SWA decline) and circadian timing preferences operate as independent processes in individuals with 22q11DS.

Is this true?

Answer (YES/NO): YES